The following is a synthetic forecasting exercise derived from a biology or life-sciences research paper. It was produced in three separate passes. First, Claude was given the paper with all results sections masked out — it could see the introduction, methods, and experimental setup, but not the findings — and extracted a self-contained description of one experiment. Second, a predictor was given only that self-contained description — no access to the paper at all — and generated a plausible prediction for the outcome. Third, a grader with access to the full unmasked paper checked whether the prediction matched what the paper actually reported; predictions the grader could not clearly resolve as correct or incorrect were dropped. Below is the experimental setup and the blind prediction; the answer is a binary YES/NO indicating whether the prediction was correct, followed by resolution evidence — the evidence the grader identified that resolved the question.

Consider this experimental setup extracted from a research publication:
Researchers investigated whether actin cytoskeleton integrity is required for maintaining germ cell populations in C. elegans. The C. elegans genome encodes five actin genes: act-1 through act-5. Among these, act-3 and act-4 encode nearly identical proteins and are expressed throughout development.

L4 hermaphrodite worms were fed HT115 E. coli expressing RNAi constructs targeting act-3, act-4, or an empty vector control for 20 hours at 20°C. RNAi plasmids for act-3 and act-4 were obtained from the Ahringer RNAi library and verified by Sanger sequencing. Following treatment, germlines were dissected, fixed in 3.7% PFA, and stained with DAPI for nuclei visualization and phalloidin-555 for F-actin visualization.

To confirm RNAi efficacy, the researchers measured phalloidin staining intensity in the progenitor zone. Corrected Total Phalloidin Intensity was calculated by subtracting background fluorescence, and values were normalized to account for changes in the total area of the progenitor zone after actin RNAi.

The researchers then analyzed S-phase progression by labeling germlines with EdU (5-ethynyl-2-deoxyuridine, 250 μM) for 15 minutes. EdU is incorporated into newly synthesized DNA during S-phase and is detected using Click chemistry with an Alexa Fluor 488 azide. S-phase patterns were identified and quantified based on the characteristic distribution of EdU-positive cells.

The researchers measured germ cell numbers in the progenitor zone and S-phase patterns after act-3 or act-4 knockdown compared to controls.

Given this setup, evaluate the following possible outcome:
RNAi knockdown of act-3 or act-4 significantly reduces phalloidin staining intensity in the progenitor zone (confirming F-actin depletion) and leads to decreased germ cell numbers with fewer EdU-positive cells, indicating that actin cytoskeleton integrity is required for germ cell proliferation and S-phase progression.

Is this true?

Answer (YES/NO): YES